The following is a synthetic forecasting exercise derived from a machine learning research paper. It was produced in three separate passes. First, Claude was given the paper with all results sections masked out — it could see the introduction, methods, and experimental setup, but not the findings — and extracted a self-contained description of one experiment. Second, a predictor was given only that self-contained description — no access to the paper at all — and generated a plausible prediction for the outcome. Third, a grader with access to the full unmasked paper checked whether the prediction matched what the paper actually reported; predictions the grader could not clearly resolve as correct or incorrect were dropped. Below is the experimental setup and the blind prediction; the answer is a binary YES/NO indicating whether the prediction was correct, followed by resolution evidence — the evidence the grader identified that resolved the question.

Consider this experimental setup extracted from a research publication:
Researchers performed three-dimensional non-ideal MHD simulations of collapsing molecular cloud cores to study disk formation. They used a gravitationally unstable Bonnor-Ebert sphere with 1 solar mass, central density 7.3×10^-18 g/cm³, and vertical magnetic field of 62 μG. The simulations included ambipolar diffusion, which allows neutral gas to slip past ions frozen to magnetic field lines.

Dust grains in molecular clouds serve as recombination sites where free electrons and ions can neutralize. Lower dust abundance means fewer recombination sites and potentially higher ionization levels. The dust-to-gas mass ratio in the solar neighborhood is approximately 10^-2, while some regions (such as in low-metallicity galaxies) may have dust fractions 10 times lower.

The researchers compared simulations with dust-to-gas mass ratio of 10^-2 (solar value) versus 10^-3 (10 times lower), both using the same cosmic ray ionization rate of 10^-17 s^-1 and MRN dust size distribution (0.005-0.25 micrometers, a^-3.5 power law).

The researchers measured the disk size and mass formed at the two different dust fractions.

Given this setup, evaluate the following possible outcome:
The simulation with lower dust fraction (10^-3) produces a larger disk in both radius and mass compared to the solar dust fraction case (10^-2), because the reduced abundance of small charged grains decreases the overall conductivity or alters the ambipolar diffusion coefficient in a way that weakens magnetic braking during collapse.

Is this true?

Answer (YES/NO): NO